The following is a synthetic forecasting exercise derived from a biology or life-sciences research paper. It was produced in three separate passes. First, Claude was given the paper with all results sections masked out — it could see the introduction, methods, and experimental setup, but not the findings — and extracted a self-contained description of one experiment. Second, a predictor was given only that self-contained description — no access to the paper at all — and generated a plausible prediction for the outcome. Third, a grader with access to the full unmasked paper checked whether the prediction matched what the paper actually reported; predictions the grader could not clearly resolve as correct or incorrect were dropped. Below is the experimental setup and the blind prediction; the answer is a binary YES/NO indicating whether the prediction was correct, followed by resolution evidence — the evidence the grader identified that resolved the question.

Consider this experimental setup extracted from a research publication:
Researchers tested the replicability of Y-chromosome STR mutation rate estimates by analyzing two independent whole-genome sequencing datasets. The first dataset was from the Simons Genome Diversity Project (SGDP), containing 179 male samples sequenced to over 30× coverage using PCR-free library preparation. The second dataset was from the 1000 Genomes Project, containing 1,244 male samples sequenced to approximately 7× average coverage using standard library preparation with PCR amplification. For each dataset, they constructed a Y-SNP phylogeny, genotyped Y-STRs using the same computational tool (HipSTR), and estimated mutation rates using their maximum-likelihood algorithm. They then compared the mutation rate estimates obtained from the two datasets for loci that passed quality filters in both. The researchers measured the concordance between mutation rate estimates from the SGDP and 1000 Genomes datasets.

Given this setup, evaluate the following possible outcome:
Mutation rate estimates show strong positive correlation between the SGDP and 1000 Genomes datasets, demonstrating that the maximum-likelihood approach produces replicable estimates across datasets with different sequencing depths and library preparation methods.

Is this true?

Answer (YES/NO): YES